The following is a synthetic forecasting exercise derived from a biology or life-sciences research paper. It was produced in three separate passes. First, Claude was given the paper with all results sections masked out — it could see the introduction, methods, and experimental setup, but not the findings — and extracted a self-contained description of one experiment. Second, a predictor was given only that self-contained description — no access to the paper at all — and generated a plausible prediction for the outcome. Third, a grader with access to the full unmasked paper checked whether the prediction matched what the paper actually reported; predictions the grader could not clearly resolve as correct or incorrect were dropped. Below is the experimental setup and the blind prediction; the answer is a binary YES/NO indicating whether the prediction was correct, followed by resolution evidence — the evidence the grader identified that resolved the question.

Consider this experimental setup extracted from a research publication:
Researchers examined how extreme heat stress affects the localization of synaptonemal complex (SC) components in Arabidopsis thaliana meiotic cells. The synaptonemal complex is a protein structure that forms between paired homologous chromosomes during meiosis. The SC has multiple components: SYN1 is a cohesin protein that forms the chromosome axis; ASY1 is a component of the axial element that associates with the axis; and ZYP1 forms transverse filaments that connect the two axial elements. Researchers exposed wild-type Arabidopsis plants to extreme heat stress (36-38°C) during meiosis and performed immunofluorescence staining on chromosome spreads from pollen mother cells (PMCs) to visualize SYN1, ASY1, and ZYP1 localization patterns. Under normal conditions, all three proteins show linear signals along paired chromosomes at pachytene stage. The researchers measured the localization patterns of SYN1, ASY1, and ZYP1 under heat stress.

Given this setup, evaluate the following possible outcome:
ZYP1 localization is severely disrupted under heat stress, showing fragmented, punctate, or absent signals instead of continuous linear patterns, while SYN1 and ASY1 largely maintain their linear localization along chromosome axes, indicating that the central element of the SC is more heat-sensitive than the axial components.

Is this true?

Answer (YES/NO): NO